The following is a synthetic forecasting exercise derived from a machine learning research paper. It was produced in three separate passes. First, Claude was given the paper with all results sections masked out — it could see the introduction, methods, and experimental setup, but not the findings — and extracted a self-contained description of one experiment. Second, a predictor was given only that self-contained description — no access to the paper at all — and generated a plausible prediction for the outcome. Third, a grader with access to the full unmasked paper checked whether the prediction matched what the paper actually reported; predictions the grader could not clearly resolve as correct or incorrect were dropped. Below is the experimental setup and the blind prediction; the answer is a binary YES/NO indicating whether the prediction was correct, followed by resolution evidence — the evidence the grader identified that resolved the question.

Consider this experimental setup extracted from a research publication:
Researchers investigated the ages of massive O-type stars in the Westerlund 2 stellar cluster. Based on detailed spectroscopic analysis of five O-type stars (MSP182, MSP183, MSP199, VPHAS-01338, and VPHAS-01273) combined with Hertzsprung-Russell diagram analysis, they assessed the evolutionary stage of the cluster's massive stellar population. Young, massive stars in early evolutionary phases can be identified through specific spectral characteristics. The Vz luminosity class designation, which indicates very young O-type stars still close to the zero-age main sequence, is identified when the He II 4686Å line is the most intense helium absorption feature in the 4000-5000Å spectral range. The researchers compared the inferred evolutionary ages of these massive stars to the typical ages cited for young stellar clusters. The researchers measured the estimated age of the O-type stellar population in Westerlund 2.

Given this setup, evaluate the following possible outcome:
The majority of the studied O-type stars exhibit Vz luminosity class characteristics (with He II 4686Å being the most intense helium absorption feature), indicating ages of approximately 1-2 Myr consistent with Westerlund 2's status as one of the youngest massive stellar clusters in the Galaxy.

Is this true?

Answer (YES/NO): NO